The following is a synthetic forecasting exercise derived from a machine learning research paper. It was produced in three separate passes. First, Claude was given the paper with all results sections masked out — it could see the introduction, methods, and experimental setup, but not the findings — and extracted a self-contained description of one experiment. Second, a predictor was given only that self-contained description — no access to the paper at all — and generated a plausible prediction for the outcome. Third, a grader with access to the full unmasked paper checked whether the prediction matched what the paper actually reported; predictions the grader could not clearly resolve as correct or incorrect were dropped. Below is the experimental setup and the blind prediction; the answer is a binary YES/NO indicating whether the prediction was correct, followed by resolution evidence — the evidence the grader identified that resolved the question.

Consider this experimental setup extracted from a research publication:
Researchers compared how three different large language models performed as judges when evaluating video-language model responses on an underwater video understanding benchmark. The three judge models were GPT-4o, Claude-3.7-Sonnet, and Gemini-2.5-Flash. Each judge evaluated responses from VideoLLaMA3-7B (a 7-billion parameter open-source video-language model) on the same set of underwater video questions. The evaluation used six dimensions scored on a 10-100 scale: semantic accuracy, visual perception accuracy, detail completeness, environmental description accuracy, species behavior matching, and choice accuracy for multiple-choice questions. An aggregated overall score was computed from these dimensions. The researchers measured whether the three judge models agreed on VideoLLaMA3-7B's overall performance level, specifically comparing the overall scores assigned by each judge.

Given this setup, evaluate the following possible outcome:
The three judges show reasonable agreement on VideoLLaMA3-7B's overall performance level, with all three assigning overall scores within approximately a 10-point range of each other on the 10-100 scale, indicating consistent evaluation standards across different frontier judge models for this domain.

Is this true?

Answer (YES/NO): NO